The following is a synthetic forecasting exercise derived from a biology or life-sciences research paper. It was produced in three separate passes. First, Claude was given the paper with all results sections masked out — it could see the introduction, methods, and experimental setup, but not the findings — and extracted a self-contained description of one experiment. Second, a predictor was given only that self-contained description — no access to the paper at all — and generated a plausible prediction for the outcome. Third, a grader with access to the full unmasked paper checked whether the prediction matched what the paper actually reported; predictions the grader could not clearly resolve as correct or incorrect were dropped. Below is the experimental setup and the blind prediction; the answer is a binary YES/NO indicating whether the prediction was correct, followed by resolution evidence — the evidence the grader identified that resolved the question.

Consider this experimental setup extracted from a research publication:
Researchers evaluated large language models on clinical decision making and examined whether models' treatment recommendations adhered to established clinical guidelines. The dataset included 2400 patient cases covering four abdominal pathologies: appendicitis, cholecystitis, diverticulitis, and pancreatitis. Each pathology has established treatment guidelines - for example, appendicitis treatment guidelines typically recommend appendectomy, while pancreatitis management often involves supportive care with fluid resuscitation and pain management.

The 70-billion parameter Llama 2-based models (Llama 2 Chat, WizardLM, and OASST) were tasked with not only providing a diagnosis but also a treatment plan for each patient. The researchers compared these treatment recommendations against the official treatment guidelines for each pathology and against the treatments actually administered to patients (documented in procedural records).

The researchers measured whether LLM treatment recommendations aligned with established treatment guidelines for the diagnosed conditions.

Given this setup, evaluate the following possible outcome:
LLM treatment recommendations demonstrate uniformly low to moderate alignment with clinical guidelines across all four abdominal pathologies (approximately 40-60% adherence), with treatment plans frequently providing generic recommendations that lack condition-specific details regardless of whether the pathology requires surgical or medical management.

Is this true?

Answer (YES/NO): NO